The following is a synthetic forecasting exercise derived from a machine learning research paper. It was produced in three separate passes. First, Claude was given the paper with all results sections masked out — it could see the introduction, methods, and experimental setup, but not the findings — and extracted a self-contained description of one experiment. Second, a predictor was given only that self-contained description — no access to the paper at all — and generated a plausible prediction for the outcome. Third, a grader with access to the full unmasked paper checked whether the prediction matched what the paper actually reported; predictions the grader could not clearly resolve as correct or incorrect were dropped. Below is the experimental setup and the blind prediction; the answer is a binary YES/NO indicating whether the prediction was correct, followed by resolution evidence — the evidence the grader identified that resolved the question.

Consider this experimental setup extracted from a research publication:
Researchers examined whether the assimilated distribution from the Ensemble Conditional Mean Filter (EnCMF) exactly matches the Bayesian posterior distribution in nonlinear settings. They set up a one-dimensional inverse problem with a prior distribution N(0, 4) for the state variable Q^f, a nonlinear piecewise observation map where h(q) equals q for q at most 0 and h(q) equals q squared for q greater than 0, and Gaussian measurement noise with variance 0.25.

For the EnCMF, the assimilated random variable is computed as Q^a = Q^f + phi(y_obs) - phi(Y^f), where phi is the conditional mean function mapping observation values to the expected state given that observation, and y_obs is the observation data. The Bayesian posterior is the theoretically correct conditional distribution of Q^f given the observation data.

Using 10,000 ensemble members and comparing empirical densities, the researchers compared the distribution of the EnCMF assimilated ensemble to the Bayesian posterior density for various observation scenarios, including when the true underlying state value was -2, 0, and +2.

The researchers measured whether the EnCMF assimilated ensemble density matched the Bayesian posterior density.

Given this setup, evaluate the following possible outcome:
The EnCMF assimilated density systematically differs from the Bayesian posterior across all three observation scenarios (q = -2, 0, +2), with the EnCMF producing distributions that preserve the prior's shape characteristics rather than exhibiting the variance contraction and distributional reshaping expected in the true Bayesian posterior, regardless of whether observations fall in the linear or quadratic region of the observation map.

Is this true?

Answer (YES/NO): NO